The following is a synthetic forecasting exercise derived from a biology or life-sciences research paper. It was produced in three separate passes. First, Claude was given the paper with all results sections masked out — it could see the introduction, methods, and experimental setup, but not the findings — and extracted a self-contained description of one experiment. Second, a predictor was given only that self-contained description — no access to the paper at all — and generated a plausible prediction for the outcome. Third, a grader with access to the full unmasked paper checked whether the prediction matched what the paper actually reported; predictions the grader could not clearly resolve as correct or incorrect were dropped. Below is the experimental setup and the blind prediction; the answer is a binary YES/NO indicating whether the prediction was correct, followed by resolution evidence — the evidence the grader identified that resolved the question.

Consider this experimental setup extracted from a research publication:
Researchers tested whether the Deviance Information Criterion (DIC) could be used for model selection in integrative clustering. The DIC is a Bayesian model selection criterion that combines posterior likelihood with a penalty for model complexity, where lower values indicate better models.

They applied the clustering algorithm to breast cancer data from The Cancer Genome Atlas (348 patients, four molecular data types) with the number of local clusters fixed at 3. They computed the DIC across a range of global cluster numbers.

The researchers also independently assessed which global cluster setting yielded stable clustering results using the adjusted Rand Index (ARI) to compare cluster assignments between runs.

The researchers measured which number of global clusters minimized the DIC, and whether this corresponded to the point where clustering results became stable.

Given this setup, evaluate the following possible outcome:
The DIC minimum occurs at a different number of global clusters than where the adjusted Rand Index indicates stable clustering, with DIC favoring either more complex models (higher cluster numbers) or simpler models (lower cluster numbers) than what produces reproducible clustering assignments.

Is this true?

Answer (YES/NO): NO